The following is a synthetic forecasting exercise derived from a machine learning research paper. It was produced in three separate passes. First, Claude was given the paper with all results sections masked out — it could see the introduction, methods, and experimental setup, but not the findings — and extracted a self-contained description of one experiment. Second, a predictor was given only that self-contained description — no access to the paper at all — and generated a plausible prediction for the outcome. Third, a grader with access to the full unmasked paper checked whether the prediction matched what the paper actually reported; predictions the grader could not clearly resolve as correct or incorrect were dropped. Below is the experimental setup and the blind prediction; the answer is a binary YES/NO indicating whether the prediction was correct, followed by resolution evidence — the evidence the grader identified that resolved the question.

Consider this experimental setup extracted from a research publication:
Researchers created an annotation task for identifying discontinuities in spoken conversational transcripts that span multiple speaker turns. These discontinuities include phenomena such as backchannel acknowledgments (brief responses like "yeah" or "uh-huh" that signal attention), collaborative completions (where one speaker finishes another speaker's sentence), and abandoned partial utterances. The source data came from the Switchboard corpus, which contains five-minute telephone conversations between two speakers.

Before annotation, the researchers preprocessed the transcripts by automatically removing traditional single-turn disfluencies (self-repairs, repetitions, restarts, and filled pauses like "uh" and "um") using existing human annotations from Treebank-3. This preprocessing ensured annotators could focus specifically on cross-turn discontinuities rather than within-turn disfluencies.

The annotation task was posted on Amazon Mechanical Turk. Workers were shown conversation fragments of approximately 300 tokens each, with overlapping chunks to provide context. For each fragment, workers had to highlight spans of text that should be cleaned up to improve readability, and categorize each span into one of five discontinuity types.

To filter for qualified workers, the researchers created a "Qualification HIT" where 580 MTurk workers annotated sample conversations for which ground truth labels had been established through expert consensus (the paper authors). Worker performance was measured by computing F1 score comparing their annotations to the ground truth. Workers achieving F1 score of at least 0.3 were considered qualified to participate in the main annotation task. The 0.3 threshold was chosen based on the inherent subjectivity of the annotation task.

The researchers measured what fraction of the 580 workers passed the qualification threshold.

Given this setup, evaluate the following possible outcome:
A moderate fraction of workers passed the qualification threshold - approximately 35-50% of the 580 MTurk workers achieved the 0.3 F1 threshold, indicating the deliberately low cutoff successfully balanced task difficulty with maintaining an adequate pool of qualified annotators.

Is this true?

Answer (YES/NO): YES